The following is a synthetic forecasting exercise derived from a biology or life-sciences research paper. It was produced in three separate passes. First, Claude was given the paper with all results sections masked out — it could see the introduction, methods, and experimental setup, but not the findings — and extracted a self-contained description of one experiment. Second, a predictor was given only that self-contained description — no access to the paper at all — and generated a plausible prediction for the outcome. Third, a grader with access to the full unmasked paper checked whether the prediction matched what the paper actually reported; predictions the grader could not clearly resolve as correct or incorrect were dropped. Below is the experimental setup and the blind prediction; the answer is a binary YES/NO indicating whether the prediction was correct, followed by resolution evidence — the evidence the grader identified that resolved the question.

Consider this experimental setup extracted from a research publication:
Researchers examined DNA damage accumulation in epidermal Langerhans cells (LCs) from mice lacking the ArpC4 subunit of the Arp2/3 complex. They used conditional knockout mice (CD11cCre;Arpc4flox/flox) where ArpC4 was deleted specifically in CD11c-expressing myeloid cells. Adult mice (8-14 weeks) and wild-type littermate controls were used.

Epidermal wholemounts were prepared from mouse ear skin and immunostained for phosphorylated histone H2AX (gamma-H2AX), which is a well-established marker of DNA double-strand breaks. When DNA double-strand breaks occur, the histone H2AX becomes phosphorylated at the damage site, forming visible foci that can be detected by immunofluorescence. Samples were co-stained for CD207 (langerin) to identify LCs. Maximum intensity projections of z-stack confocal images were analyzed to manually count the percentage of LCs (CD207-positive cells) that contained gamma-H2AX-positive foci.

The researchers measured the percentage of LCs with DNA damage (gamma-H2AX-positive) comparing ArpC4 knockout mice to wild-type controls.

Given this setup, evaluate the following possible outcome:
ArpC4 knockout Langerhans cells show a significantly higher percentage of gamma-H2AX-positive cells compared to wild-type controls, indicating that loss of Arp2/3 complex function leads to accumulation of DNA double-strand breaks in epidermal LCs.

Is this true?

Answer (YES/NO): YES